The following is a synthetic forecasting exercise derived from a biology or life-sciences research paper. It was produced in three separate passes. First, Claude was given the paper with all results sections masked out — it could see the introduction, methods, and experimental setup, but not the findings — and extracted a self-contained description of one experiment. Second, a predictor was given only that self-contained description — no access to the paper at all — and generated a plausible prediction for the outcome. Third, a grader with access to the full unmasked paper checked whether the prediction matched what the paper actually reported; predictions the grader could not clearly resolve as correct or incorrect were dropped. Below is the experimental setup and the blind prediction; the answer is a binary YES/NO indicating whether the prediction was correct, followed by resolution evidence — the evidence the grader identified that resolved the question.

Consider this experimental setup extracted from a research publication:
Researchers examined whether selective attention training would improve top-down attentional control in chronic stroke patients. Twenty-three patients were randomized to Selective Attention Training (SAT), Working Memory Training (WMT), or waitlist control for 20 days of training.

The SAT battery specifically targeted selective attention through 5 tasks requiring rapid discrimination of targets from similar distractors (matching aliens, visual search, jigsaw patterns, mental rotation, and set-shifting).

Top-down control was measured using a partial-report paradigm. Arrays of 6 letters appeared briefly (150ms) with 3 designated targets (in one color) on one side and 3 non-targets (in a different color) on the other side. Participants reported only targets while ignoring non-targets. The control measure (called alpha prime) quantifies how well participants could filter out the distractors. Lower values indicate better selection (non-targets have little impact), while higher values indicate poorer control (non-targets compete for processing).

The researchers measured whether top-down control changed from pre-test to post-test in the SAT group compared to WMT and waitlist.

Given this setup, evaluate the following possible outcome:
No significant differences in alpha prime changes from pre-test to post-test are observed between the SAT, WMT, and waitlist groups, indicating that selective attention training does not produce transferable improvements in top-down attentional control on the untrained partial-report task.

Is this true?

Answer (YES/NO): YES